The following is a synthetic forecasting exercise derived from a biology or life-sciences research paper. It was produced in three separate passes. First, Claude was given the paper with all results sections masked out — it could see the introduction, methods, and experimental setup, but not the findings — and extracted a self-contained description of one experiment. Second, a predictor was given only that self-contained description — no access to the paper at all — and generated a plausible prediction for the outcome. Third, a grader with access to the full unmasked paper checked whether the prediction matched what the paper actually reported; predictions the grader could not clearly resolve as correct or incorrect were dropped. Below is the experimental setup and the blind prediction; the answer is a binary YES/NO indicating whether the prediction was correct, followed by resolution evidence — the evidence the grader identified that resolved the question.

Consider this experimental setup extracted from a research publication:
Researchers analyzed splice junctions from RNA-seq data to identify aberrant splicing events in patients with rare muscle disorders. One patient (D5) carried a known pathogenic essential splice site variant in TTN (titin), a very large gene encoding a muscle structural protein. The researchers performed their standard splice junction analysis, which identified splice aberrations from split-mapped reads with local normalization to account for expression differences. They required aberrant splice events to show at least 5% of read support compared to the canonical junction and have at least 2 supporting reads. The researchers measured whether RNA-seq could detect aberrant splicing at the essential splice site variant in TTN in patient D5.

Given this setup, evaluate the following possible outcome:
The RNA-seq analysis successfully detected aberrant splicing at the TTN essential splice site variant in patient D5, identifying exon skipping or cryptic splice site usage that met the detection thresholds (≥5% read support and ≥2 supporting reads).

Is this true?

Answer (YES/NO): NO